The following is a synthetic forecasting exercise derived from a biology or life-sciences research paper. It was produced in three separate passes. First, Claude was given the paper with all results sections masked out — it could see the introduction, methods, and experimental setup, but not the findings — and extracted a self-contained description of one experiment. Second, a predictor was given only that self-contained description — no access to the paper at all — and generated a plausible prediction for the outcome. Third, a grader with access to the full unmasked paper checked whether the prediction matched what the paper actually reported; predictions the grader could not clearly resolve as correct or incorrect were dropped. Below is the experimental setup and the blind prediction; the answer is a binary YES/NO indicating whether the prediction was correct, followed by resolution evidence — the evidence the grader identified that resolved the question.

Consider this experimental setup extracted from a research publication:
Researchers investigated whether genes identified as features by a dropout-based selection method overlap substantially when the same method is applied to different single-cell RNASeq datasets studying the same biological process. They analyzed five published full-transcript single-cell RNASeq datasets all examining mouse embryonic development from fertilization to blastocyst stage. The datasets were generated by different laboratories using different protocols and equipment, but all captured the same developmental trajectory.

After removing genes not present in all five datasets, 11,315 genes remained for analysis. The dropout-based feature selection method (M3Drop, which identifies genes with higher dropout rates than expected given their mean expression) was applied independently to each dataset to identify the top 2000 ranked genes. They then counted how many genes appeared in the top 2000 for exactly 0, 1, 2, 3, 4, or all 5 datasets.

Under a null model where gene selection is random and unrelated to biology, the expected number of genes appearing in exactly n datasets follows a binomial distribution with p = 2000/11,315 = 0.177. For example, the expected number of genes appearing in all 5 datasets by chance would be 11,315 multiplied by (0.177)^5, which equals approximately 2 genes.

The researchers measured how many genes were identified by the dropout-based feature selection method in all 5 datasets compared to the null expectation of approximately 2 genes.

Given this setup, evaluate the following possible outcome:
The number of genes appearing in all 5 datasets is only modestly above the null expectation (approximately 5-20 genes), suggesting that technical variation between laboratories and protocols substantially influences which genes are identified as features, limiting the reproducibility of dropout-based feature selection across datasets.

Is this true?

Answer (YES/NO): NO